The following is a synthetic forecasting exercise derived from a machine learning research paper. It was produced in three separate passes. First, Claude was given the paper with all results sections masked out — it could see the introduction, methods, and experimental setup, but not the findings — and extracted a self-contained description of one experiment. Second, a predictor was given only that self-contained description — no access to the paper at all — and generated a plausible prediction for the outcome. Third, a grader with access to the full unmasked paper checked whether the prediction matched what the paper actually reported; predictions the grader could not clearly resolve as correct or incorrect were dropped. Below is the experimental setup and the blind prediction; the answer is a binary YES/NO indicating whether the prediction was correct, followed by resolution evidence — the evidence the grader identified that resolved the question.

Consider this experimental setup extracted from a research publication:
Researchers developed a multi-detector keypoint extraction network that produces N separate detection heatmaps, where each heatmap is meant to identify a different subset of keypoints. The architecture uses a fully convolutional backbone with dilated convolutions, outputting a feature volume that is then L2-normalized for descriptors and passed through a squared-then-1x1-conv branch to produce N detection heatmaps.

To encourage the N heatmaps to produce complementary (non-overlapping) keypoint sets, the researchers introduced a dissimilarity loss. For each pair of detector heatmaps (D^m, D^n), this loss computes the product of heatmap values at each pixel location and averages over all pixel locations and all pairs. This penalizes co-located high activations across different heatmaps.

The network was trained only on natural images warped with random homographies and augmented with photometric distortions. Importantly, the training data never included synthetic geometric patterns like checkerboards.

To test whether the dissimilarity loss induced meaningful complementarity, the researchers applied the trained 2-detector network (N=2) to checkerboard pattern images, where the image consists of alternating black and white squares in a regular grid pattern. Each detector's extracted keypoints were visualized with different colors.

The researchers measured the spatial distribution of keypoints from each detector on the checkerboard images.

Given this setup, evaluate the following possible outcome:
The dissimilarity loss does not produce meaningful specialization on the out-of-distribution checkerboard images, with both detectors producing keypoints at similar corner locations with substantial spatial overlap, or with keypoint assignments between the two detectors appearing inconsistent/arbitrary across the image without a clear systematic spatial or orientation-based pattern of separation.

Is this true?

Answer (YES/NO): NO